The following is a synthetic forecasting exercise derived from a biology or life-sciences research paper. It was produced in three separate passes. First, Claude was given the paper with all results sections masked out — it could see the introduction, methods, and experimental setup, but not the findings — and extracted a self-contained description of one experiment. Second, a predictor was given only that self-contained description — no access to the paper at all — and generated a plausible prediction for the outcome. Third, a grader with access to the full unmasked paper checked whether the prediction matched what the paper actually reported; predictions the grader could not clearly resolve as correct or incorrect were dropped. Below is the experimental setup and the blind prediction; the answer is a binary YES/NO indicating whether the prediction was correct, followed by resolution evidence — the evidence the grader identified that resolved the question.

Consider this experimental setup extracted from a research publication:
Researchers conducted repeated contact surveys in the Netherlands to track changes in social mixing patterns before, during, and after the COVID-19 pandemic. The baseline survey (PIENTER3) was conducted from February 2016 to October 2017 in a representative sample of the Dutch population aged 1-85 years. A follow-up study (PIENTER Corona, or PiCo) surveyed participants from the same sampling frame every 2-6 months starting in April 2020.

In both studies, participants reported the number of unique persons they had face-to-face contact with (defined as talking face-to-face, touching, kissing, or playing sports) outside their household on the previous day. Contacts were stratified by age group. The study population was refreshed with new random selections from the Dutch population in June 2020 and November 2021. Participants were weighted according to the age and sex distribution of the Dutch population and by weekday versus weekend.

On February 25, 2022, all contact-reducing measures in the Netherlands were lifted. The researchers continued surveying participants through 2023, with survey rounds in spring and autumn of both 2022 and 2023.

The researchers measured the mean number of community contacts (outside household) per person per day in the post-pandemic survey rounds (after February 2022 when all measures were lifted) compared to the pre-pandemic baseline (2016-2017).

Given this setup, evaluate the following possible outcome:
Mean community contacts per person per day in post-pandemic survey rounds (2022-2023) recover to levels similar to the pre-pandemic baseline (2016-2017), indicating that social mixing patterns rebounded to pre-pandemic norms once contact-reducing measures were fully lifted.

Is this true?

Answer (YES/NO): NO